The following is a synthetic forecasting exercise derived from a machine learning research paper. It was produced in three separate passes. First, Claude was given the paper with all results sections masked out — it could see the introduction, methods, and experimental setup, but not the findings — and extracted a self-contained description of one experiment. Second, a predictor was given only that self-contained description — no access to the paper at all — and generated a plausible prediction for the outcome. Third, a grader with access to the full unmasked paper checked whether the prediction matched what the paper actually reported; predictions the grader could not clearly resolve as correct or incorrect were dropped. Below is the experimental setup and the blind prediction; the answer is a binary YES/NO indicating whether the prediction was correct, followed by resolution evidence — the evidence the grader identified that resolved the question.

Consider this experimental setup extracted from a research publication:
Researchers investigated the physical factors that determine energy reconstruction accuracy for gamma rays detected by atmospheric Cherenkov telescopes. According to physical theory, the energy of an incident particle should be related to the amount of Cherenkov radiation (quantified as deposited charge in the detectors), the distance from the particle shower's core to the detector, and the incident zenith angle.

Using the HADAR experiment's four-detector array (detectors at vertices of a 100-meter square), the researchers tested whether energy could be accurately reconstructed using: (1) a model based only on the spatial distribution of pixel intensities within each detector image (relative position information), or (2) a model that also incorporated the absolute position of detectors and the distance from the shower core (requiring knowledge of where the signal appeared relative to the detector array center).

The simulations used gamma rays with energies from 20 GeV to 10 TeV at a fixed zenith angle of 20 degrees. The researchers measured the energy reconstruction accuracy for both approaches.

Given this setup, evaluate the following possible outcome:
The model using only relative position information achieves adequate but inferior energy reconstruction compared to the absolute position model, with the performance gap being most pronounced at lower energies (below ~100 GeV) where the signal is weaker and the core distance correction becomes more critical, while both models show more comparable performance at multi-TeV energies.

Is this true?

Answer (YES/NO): NO